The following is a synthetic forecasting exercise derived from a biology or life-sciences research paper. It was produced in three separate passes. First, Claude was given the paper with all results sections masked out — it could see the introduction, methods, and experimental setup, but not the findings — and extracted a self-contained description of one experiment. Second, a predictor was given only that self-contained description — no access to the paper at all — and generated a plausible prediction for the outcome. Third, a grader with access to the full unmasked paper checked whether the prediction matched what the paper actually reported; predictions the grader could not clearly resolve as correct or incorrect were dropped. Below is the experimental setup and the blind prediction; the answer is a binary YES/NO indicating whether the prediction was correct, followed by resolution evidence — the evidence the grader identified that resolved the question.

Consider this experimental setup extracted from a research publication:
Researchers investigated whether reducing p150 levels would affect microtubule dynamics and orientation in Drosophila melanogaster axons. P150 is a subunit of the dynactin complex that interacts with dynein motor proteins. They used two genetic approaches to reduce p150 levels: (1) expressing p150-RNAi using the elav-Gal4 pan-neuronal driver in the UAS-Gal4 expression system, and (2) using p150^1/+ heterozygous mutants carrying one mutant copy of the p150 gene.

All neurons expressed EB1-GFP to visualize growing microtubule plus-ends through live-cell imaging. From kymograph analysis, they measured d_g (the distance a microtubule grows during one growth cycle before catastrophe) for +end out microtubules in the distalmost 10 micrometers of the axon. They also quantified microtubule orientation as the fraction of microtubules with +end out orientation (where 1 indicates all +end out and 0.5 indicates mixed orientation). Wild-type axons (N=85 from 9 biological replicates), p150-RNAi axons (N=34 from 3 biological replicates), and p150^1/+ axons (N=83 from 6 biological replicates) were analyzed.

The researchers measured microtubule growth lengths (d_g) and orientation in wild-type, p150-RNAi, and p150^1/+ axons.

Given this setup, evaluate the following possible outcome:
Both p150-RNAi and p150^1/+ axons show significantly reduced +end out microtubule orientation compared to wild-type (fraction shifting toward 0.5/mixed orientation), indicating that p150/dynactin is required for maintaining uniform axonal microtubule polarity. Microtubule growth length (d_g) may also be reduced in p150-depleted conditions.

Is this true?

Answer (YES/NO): YES